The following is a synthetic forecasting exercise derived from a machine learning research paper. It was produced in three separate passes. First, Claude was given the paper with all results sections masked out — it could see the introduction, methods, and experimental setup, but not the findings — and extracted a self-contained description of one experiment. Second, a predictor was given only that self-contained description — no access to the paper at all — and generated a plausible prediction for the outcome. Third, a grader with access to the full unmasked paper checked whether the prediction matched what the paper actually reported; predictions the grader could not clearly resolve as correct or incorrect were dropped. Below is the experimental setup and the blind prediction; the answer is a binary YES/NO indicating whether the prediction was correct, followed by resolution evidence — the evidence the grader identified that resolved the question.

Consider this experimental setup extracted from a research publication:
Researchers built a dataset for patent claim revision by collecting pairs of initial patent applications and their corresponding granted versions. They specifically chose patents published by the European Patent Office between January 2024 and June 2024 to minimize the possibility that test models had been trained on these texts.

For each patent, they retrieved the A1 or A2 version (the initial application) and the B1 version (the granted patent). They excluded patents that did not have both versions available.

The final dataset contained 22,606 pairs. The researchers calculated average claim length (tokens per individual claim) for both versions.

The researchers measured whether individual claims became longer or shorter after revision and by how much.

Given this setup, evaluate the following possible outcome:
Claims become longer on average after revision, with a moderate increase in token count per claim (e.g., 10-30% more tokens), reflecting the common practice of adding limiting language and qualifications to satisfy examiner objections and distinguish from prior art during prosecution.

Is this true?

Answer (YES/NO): YES